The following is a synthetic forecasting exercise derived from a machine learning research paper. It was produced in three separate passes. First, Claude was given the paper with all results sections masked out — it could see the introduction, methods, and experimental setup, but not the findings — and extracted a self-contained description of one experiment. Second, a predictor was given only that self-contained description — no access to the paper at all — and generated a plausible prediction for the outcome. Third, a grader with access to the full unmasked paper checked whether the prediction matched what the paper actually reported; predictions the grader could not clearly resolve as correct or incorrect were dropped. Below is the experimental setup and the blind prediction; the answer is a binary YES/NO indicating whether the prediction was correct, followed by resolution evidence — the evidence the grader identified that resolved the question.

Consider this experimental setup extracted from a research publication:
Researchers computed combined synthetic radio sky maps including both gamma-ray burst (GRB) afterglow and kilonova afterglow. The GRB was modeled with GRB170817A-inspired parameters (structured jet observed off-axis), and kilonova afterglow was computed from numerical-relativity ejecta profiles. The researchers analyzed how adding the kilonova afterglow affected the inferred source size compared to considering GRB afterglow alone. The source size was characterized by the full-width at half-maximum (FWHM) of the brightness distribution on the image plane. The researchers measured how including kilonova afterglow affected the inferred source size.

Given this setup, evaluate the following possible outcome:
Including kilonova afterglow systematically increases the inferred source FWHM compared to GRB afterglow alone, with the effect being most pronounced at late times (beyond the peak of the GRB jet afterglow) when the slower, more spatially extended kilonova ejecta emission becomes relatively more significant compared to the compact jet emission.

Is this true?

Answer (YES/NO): NO